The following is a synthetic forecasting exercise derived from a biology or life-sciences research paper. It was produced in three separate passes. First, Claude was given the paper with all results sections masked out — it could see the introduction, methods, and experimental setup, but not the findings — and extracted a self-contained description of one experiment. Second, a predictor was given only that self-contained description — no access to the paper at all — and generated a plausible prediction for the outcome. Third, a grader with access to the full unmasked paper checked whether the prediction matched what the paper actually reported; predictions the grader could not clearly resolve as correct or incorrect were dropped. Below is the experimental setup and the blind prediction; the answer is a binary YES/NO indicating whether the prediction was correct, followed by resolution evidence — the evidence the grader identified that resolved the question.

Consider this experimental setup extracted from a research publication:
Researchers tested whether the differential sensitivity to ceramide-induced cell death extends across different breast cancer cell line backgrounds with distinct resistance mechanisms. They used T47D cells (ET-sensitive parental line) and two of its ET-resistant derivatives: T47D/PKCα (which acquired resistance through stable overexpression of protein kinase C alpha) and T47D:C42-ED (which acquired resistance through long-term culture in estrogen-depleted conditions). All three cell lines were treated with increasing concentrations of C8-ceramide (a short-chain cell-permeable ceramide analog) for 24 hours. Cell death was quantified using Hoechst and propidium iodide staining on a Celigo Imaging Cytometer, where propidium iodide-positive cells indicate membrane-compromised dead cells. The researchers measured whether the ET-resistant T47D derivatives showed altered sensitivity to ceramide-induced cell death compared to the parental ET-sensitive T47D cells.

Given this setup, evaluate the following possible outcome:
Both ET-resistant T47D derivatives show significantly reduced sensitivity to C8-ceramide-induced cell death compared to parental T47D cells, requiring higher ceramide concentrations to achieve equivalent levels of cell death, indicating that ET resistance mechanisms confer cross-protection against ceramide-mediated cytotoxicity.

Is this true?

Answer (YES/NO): NO